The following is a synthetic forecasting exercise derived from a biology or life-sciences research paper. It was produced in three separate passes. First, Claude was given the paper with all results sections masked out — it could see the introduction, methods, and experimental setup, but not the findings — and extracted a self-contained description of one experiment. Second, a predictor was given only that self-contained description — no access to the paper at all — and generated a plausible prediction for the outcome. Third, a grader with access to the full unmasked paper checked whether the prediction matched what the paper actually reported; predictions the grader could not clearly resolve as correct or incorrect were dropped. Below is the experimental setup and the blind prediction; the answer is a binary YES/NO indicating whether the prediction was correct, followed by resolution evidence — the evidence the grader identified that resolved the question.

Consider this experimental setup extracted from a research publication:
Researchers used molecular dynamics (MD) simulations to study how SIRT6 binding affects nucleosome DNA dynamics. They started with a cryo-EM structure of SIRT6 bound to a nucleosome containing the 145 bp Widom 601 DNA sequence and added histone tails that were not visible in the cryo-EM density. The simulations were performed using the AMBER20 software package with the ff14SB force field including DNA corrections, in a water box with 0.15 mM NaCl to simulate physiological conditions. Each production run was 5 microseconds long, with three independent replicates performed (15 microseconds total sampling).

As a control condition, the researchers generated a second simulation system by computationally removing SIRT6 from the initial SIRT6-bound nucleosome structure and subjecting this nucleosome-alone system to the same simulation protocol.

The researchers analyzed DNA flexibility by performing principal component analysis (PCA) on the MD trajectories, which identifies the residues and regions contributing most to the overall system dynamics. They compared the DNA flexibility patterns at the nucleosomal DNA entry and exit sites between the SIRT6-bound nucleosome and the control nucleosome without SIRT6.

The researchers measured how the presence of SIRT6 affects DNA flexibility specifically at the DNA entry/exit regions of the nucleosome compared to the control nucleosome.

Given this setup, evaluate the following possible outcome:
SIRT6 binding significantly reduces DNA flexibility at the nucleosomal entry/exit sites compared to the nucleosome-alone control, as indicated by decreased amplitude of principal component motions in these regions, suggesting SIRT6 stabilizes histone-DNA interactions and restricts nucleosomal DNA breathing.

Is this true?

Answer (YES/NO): NO